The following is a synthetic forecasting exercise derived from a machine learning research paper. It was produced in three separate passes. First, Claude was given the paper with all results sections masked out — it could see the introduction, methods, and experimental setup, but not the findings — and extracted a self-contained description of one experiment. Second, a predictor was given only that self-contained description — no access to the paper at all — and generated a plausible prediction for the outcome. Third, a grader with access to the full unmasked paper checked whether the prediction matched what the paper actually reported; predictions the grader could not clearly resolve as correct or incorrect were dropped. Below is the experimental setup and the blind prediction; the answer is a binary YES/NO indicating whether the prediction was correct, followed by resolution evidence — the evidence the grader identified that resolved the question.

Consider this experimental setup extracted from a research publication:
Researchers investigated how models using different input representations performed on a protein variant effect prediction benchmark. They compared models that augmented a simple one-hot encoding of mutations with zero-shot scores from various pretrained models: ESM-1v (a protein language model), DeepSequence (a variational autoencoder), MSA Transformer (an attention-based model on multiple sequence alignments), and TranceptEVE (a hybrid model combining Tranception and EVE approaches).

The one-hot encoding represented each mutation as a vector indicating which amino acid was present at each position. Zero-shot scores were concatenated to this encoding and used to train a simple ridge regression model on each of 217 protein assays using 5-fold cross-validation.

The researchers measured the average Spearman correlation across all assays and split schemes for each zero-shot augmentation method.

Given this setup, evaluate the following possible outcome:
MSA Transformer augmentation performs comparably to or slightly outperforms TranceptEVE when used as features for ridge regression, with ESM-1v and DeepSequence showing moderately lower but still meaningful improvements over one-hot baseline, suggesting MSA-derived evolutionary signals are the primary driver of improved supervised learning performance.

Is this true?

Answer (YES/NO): NO